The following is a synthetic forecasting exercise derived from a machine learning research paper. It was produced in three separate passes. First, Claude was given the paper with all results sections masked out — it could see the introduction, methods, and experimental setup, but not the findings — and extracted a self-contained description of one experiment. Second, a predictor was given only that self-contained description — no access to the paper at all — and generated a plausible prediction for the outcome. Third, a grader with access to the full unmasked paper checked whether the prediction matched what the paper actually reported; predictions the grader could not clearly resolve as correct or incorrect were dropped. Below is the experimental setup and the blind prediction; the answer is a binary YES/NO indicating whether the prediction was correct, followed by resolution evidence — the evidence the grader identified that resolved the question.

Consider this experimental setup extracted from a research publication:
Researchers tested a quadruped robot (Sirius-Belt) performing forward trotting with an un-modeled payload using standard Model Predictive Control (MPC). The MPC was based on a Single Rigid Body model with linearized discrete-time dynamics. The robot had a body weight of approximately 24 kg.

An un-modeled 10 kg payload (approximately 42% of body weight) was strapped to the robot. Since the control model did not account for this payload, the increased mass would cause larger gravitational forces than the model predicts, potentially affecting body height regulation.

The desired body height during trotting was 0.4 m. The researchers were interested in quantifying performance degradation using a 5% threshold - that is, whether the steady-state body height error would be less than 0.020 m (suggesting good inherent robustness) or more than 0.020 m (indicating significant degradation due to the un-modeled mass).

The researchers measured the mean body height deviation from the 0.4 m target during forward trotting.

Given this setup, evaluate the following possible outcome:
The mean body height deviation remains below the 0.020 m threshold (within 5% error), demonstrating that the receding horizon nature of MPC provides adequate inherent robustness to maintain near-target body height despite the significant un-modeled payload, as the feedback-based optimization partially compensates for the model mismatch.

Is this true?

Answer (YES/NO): NO